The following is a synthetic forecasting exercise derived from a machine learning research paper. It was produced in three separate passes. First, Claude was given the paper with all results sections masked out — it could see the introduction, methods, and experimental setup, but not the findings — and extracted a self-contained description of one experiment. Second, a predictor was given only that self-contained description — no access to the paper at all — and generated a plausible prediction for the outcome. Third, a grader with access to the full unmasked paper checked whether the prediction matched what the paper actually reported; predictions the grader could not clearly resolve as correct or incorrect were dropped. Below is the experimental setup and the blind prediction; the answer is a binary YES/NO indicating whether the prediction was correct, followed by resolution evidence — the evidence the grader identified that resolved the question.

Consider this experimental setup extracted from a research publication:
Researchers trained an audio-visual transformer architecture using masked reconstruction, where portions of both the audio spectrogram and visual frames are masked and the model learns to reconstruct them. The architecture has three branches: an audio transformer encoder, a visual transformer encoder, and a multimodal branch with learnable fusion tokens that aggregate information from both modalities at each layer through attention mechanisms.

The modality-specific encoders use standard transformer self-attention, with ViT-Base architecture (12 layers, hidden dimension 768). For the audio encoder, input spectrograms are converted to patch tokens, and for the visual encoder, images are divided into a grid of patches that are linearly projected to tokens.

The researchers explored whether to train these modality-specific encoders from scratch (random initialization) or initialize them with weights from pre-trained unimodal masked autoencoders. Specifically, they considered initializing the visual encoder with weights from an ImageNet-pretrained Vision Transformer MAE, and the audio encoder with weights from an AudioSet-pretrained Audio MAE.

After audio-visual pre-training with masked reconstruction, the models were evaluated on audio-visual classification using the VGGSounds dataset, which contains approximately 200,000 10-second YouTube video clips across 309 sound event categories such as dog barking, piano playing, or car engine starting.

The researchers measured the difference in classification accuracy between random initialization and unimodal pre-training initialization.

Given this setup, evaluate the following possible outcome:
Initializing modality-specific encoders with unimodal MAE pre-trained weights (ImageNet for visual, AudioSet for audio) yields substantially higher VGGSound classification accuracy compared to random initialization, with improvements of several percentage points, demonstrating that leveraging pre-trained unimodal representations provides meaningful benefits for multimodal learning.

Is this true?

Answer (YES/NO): YES